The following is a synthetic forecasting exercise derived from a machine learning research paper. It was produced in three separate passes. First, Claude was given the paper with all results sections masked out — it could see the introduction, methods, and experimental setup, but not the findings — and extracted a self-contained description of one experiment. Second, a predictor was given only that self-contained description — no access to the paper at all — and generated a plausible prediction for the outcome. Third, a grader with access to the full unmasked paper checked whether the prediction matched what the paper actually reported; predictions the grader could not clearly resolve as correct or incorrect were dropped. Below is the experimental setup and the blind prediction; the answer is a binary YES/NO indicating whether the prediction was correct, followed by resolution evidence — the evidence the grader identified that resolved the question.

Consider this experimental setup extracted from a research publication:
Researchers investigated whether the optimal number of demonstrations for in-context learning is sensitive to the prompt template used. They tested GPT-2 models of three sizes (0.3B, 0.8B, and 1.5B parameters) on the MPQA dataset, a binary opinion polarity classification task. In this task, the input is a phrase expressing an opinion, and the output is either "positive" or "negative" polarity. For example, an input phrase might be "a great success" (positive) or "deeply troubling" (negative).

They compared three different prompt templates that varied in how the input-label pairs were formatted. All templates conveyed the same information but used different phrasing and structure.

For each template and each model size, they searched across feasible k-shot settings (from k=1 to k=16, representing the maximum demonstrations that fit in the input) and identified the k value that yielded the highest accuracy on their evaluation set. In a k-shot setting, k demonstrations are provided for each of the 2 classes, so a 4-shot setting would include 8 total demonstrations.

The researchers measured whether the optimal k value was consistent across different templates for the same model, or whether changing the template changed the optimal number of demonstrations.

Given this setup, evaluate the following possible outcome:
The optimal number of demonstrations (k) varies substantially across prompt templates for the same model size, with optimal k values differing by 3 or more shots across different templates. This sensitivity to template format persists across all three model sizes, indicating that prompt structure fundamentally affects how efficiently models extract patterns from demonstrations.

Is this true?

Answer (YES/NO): NO